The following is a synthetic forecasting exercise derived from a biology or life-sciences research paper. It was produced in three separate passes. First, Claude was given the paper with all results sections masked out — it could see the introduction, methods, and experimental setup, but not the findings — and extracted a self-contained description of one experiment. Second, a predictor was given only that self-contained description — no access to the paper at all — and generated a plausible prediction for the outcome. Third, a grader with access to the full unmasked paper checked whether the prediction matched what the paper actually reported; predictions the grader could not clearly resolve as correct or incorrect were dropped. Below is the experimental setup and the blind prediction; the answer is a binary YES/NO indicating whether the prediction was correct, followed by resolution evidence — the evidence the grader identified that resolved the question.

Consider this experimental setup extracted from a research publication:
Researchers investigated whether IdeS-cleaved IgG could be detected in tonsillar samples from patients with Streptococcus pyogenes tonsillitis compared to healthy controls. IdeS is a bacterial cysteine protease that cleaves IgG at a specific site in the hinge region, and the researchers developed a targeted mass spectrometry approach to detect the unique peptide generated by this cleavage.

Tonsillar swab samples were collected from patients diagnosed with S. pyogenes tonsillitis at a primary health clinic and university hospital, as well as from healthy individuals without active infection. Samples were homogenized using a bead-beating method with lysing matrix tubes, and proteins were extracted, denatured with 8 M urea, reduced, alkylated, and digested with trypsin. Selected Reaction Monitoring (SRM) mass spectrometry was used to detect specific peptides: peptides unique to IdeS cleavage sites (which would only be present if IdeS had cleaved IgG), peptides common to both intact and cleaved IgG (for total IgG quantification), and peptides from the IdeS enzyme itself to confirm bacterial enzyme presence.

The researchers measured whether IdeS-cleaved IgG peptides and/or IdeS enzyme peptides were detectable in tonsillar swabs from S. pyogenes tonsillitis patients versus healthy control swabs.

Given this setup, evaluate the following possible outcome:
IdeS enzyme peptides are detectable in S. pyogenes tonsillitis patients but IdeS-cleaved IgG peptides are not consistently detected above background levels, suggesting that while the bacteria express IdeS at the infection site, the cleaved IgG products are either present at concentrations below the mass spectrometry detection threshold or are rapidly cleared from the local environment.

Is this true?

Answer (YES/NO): NO